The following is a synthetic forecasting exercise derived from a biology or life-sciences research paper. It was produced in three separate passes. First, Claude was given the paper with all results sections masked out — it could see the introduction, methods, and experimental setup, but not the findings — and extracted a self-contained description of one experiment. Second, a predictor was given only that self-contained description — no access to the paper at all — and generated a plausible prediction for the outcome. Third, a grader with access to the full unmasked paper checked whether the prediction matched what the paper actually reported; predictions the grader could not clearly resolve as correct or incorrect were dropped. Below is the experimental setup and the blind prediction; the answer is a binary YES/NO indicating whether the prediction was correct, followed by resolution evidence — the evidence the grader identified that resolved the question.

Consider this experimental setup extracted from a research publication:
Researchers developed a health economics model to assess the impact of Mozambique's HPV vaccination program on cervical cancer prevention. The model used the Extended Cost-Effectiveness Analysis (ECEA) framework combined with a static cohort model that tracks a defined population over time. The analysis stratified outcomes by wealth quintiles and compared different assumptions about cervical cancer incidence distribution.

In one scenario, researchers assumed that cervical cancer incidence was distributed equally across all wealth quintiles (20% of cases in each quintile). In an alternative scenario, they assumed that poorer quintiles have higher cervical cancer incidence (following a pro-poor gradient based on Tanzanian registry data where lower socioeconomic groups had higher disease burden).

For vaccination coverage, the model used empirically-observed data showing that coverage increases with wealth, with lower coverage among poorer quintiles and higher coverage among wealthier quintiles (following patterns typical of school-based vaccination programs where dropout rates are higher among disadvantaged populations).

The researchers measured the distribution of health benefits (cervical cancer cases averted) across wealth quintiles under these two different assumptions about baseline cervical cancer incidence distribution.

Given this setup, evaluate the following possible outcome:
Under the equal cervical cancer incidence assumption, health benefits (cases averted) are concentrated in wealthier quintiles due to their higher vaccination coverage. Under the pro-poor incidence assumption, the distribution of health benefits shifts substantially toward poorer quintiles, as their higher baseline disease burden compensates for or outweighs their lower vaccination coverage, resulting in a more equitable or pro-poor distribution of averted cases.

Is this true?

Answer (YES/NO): YES